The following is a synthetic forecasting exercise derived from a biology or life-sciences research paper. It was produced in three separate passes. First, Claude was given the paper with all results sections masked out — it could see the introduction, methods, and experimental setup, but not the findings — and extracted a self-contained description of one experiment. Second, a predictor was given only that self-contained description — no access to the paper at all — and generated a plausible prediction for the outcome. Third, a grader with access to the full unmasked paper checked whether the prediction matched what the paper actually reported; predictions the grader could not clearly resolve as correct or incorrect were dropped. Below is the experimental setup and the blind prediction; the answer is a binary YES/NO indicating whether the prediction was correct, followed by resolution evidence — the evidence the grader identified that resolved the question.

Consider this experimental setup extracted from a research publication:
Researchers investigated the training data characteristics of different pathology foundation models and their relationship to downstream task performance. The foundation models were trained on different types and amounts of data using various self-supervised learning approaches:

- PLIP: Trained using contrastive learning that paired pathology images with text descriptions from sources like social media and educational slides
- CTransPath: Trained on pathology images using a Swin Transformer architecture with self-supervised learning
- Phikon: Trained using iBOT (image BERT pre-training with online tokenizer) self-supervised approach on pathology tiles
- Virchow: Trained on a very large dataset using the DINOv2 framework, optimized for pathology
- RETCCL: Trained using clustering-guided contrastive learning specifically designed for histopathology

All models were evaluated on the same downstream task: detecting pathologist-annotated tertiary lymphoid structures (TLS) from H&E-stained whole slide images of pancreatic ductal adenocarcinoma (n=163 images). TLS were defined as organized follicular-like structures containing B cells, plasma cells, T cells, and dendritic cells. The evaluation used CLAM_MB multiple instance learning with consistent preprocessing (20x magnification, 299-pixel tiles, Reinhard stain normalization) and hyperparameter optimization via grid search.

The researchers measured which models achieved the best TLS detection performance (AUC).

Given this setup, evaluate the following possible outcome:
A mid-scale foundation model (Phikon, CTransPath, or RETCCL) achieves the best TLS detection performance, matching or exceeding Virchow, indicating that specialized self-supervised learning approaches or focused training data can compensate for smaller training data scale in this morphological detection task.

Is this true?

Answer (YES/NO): NO